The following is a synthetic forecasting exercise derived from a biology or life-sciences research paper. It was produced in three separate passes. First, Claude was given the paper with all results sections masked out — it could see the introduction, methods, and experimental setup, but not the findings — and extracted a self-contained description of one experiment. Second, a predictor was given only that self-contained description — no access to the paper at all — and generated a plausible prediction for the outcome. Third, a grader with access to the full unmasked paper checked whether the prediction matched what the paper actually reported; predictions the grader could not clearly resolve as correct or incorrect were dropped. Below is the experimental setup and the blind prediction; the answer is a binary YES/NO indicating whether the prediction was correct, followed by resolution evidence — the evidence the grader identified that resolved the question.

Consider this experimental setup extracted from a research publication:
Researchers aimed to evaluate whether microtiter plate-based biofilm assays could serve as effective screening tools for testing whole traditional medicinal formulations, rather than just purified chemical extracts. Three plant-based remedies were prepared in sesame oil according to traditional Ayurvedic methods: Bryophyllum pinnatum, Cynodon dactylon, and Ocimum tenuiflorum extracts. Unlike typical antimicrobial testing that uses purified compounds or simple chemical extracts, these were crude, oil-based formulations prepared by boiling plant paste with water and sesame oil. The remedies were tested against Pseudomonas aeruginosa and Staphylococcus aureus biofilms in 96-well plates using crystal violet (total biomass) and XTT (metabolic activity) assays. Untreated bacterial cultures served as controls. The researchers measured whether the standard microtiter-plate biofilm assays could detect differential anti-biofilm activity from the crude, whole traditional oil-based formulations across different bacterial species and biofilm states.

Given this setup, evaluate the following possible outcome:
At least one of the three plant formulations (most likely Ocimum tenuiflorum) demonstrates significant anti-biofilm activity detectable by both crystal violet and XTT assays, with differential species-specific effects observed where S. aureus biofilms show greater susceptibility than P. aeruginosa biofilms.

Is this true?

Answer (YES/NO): NO